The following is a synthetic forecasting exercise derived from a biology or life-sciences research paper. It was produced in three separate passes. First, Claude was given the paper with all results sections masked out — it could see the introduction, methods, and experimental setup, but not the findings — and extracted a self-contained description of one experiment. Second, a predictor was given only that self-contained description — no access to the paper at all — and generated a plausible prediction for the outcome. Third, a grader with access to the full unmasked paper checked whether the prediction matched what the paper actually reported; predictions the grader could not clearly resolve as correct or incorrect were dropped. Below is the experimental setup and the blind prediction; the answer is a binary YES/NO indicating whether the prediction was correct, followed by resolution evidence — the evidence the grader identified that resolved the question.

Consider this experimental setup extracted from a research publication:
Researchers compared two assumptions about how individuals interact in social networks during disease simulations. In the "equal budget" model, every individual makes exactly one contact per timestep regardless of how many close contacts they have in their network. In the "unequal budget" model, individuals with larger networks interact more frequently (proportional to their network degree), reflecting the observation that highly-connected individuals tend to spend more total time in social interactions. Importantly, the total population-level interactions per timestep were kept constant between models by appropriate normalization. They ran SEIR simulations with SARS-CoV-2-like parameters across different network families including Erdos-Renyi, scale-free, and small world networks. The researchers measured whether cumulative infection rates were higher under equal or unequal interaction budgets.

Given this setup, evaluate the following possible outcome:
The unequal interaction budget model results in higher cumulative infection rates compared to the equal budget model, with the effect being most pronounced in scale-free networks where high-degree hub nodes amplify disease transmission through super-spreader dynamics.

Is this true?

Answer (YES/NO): NO